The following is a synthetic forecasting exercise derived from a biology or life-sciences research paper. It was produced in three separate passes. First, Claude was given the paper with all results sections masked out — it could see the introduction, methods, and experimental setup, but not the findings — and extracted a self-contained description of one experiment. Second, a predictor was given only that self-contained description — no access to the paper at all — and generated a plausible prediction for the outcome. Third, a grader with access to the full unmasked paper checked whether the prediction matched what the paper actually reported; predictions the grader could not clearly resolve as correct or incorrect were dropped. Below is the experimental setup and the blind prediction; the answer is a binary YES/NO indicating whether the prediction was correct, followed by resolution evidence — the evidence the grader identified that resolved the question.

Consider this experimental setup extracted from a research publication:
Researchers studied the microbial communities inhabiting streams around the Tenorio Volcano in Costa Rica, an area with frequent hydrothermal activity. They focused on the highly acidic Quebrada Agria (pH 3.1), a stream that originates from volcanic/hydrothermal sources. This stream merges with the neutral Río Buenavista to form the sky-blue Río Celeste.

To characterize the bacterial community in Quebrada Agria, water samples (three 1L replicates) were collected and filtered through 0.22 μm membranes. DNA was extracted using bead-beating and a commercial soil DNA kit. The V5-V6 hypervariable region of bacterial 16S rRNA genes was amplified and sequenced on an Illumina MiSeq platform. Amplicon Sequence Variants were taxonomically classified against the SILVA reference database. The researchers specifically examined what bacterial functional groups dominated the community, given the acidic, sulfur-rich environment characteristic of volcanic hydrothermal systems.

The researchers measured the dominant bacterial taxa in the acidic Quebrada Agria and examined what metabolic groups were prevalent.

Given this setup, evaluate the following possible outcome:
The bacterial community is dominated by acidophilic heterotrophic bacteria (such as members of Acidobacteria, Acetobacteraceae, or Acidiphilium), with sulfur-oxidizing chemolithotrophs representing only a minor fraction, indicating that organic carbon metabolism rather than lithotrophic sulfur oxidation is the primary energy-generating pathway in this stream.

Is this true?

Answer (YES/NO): NO